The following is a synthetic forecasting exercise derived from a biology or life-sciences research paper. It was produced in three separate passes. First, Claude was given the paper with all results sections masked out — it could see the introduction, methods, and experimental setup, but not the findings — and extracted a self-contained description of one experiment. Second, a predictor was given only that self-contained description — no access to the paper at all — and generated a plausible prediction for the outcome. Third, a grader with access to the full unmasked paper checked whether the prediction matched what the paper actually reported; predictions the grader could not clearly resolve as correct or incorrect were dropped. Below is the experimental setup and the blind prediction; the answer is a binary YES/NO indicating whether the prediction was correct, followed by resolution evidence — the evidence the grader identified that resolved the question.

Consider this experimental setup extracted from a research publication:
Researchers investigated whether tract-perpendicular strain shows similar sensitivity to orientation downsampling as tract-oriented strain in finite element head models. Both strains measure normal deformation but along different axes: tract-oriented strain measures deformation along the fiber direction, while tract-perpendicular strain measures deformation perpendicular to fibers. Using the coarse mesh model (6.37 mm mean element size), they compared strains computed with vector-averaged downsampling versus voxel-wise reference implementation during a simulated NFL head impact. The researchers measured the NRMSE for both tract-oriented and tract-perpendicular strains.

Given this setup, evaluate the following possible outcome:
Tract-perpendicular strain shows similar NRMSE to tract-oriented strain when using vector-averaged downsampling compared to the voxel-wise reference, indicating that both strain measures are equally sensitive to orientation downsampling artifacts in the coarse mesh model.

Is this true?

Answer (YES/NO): NO